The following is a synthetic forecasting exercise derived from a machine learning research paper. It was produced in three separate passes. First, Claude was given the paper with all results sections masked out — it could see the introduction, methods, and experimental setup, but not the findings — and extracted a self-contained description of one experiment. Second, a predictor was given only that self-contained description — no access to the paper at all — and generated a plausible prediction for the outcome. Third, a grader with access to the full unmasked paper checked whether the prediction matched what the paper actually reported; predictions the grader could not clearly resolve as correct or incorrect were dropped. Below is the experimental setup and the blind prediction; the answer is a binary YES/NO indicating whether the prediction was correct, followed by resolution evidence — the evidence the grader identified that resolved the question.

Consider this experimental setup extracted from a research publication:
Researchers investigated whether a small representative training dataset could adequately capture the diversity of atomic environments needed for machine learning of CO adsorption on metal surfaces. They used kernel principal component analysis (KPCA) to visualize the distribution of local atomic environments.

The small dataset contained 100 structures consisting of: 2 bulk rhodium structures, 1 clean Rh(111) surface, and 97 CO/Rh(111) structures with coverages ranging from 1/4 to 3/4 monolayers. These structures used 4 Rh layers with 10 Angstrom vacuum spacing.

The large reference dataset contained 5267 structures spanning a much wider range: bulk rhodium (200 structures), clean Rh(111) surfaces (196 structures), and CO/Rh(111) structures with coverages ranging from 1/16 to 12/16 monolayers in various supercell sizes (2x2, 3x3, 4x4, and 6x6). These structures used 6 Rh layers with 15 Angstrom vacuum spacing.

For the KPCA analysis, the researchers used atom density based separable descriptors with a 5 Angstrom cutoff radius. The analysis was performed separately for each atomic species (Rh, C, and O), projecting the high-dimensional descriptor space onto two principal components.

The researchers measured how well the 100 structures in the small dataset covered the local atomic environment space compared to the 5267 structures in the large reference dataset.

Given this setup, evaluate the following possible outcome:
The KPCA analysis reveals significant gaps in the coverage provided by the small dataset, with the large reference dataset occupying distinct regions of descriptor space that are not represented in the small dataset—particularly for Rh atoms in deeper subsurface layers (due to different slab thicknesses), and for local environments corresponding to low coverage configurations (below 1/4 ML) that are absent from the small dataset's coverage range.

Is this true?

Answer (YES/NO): NO